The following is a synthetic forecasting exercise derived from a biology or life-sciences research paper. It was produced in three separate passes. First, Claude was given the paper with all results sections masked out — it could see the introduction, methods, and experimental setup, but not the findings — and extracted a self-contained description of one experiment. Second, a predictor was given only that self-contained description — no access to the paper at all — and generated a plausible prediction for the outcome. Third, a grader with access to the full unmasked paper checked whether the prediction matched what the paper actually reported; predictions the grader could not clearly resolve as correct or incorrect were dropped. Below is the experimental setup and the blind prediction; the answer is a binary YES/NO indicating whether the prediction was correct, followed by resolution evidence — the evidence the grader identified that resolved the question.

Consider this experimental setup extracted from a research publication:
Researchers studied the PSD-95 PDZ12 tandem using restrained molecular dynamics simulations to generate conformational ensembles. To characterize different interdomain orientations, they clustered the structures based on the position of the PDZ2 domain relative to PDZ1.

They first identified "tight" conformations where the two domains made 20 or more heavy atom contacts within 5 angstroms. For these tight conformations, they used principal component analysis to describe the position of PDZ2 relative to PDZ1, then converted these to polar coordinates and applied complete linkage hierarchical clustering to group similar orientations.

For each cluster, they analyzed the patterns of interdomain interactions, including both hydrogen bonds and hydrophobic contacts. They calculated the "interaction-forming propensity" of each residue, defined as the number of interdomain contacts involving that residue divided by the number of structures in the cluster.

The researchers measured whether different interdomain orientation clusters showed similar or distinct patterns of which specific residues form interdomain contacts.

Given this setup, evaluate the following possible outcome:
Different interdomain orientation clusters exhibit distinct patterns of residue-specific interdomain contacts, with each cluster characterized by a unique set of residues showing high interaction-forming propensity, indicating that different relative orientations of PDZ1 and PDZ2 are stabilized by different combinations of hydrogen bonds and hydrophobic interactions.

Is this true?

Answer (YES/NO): YES